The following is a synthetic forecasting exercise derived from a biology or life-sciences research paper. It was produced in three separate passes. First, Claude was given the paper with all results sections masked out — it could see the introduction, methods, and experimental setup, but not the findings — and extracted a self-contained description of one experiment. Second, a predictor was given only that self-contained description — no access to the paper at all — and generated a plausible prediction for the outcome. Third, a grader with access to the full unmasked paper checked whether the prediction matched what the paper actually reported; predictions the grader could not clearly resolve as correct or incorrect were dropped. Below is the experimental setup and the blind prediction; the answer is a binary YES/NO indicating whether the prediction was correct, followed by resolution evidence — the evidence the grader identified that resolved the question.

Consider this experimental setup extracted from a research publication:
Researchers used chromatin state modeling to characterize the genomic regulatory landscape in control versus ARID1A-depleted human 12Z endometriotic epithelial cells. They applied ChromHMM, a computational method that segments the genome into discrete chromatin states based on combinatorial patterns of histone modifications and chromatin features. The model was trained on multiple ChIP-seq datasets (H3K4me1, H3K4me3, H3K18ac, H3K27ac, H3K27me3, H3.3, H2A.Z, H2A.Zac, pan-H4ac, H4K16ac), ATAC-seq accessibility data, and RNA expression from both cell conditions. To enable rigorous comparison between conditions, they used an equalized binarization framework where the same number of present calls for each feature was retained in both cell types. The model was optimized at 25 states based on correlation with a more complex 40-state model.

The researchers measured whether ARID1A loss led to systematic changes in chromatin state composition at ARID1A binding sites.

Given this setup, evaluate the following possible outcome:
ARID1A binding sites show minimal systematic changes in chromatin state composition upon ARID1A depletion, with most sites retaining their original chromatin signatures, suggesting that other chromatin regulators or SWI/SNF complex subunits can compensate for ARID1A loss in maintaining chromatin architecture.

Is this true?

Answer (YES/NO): NO